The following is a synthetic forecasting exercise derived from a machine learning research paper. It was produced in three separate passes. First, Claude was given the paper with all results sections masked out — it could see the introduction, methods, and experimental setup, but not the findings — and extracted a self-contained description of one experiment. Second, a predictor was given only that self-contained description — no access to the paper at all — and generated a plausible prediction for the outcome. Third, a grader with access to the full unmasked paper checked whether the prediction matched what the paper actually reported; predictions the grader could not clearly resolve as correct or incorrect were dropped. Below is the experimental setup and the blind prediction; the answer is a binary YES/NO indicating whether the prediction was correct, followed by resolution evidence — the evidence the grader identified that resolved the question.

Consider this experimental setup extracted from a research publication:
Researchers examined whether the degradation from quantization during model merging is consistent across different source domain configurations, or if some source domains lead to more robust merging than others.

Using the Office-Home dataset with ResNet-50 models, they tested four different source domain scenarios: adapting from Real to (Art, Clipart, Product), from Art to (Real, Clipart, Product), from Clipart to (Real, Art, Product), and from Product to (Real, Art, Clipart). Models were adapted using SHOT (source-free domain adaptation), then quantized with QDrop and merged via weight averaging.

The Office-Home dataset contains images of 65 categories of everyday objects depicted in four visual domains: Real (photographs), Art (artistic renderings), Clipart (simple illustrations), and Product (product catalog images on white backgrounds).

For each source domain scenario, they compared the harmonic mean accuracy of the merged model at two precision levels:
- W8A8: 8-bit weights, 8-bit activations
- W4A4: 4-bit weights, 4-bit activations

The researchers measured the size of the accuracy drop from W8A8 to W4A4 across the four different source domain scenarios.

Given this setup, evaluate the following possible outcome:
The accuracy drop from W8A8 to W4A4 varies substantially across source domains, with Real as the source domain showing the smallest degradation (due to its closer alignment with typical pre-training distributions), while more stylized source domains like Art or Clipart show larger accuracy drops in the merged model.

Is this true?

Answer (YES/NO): NO